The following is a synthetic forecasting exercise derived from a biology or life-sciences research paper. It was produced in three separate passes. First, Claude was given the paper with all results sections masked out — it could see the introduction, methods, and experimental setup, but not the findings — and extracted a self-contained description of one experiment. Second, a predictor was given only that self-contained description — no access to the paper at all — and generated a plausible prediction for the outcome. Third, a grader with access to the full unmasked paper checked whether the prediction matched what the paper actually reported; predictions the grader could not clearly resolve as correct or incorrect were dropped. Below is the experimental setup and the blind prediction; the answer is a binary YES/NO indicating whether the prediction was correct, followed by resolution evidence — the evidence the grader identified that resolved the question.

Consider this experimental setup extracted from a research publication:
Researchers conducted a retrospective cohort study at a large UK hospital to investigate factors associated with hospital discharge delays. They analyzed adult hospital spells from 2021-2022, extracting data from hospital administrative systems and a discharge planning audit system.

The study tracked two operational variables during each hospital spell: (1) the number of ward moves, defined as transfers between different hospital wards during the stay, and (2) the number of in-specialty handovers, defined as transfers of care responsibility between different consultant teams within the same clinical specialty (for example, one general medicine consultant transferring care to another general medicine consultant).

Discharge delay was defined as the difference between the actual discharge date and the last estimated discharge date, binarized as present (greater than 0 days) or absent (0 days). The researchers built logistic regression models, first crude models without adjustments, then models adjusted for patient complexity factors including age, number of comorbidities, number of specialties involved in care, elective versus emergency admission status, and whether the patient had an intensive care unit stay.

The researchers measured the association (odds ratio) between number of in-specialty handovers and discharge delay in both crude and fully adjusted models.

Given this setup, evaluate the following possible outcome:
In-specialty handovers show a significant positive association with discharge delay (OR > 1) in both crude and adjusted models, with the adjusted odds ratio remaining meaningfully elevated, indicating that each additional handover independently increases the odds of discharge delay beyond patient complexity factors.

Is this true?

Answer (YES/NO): YES